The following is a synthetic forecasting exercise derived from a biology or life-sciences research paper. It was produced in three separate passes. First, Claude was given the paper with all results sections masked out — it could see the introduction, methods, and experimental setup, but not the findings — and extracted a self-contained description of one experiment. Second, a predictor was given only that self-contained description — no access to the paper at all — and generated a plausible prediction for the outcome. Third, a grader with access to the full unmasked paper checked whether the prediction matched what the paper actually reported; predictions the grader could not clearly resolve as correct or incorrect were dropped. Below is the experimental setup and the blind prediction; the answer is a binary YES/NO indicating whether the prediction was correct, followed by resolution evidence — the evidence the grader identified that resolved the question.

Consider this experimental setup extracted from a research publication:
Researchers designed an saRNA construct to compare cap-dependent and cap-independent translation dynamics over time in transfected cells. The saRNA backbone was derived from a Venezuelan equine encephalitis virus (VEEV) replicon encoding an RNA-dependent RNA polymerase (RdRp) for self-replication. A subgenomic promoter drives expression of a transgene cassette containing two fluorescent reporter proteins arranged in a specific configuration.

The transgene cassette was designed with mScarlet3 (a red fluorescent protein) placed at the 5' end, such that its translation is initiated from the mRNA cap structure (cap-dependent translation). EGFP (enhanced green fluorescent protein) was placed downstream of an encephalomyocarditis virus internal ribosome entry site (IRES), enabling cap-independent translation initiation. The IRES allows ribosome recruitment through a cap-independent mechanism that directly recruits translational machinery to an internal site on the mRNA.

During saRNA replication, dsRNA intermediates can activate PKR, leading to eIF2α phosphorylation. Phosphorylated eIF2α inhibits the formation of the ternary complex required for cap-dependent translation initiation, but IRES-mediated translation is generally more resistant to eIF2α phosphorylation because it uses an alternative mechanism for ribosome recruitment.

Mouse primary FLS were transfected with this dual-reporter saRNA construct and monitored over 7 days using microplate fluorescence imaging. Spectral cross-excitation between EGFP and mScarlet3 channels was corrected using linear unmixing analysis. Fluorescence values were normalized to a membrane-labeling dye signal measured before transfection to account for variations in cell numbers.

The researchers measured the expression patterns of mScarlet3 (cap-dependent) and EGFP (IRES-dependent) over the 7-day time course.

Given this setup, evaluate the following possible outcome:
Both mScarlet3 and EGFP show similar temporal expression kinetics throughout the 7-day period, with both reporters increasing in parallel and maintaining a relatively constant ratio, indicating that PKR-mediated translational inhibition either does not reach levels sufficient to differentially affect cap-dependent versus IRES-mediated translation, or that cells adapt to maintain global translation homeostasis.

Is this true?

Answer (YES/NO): NO